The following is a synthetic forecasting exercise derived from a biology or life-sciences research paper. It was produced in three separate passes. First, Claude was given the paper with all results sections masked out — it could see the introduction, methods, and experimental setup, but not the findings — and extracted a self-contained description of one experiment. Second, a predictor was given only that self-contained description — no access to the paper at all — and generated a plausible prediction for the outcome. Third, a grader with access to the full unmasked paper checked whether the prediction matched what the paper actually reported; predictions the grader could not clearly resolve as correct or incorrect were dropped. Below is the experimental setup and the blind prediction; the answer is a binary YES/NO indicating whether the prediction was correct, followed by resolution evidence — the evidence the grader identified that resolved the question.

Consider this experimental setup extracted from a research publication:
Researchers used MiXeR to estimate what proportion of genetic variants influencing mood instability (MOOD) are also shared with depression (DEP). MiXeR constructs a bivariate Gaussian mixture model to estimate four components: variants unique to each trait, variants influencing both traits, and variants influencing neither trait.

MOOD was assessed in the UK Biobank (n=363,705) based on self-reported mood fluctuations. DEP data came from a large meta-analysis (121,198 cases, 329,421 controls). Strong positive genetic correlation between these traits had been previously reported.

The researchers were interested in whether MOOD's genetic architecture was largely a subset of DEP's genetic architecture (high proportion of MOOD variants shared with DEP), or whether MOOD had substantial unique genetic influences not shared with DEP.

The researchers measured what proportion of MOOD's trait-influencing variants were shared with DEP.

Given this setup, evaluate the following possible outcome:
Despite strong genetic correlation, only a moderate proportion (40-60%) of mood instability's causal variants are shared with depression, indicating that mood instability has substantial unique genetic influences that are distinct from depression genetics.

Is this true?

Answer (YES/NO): NO